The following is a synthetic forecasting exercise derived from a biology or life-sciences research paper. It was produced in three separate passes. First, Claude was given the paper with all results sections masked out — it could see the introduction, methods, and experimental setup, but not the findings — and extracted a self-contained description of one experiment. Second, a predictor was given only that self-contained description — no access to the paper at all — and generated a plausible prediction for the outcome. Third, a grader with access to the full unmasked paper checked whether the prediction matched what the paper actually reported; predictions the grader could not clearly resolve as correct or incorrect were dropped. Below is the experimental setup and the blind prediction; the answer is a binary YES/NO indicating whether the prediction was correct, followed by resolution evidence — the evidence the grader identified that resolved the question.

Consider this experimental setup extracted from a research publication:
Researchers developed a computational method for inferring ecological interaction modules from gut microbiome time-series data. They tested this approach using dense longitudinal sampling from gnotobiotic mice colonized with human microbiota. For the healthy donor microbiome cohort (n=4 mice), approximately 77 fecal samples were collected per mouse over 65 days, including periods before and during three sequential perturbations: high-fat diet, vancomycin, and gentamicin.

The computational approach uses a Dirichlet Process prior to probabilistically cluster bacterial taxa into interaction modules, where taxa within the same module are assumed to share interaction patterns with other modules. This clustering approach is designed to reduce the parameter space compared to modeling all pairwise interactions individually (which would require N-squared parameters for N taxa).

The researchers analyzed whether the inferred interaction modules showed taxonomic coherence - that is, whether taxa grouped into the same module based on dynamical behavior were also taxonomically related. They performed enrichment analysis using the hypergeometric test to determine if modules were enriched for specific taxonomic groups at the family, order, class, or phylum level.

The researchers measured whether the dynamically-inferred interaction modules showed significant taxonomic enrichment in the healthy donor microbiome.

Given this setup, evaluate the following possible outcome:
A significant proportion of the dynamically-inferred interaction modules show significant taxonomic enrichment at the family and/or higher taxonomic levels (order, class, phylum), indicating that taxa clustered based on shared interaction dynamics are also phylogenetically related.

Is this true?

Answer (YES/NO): YES